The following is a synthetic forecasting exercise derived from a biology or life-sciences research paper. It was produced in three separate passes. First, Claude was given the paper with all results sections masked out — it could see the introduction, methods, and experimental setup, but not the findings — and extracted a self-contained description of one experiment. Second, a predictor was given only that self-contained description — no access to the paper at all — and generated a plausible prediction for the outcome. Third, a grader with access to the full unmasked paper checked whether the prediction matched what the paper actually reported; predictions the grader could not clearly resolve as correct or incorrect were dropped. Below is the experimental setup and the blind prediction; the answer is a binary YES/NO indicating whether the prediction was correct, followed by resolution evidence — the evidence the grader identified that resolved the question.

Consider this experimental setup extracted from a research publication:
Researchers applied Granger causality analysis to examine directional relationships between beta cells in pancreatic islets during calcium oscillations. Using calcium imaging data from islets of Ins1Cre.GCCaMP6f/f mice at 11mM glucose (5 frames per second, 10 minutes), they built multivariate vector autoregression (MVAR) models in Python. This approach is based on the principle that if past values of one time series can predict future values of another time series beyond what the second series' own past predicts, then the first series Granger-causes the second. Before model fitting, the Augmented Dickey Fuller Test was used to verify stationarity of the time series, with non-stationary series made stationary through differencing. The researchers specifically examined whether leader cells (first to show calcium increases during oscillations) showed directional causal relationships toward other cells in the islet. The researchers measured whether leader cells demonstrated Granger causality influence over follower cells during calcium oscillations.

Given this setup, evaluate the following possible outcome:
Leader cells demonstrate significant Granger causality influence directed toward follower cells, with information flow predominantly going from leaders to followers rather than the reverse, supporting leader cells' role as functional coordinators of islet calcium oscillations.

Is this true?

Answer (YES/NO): NO